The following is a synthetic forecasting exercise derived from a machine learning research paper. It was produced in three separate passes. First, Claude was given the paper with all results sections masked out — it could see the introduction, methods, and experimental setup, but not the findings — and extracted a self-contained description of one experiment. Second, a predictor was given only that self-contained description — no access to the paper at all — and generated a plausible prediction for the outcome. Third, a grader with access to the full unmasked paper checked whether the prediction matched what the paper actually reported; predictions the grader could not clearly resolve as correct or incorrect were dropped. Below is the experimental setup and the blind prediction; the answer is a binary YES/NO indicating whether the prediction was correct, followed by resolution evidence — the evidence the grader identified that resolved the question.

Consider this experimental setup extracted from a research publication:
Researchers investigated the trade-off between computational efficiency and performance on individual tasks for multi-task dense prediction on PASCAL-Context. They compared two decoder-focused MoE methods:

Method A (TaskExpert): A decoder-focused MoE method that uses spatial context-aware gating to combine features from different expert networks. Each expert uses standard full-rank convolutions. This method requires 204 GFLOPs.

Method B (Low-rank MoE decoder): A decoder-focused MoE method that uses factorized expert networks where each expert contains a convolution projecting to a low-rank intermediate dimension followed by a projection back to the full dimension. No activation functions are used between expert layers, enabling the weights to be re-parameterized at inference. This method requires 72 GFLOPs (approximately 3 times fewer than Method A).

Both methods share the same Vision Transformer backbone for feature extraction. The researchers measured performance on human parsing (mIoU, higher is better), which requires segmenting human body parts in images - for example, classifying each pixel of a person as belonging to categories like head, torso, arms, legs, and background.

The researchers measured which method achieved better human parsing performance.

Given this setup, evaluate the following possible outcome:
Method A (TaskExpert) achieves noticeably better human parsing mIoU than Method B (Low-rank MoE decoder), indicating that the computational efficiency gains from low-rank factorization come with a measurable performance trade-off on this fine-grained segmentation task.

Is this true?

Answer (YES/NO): NO